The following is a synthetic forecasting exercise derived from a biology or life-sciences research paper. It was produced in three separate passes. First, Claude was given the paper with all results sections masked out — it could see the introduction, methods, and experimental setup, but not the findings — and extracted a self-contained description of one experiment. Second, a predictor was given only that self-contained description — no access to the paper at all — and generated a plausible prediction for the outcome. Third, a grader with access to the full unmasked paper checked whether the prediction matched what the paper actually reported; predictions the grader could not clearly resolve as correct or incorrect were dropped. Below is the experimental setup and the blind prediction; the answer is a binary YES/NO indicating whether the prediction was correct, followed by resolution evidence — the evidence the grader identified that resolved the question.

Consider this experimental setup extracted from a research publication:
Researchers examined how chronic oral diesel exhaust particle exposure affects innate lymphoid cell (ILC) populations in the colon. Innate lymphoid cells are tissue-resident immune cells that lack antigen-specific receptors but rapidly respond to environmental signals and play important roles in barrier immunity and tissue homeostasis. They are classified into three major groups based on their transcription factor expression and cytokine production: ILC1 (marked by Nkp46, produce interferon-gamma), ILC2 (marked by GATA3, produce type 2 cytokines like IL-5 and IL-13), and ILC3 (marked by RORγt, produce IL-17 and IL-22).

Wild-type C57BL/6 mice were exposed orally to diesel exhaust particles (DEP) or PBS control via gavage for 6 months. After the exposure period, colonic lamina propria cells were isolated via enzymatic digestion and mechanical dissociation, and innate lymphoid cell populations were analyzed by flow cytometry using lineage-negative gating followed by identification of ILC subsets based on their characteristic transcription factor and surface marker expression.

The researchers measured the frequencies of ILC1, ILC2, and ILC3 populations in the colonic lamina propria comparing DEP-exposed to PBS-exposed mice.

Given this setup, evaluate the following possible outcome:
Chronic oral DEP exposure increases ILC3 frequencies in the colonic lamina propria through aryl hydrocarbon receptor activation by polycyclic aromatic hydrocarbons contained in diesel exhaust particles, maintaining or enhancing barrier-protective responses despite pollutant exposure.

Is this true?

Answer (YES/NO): NO